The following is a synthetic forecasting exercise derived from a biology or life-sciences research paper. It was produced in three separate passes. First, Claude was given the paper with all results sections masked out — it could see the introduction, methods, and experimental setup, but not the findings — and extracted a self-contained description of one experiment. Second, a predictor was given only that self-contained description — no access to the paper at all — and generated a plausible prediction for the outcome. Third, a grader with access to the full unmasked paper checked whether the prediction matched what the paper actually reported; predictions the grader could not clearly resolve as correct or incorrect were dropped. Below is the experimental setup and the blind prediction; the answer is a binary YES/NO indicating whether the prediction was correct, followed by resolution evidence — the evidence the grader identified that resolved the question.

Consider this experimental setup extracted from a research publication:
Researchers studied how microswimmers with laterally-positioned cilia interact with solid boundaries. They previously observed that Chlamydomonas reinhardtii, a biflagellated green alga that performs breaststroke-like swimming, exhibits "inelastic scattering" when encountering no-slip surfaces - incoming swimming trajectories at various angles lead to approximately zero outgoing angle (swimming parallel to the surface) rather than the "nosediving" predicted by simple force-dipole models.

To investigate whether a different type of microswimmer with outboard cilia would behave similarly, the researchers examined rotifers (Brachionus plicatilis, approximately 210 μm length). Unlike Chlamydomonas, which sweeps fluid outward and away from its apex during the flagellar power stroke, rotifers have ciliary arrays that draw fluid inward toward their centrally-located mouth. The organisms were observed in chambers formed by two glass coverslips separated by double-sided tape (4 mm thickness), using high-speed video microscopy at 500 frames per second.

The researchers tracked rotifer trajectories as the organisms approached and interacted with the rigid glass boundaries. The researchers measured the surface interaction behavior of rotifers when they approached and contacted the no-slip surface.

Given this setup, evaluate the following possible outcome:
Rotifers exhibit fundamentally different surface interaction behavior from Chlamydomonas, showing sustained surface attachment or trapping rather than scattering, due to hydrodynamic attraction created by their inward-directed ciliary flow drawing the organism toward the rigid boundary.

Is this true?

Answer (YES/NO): YES